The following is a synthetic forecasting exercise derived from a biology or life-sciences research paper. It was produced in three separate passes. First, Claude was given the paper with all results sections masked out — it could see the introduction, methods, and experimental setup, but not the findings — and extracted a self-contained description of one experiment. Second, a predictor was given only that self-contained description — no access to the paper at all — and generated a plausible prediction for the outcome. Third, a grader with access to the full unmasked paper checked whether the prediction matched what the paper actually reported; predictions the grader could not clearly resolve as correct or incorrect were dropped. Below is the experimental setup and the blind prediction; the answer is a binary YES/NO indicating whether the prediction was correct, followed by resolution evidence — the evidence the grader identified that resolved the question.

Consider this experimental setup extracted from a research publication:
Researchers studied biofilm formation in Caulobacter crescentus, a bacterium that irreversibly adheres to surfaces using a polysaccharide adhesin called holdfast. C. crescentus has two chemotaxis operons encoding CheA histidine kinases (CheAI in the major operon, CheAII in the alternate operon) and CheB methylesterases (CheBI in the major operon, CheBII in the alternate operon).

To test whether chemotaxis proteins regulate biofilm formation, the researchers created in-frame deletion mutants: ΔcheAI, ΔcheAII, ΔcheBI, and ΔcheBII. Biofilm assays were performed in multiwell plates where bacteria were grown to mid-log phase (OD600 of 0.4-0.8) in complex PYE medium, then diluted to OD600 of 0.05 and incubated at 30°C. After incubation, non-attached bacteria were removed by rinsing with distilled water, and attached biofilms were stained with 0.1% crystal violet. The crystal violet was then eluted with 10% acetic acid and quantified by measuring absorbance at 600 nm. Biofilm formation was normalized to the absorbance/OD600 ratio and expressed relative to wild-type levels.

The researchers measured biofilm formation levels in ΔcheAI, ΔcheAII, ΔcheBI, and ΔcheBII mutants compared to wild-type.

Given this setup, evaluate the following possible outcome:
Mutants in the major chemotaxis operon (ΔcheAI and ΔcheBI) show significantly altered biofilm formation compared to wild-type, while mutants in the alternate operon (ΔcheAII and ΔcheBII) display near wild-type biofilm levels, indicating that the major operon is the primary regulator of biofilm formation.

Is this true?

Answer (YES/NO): NO